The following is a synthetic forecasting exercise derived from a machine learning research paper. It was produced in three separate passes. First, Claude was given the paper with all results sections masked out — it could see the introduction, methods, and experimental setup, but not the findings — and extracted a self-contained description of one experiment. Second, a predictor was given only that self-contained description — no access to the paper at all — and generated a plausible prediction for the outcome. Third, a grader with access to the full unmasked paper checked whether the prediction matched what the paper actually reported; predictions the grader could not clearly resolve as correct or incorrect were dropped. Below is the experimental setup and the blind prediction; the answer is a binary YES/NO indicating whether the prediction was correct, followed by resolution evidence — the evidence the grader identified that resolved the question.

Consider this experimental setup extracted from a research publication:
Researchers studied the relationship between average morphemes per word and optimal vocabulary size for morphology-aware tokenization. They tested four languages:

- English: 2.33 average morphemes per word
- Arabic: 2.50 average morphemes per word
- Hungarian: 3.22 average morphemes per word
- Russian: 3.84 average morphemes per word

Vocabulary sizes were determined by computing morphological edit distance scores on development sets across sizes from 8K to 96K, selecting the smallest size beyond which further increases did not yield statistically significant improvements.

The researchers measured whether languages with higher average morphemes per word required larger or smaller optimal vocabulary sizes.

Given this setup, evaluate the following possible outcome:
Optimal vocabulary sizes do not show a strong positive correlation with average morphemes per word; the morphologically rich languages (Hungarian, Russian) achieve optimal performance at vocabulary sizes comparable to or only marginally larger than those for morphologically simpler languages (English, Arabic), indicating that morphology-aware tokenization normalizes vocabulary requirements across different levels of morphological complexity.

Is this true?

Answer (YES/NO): NO